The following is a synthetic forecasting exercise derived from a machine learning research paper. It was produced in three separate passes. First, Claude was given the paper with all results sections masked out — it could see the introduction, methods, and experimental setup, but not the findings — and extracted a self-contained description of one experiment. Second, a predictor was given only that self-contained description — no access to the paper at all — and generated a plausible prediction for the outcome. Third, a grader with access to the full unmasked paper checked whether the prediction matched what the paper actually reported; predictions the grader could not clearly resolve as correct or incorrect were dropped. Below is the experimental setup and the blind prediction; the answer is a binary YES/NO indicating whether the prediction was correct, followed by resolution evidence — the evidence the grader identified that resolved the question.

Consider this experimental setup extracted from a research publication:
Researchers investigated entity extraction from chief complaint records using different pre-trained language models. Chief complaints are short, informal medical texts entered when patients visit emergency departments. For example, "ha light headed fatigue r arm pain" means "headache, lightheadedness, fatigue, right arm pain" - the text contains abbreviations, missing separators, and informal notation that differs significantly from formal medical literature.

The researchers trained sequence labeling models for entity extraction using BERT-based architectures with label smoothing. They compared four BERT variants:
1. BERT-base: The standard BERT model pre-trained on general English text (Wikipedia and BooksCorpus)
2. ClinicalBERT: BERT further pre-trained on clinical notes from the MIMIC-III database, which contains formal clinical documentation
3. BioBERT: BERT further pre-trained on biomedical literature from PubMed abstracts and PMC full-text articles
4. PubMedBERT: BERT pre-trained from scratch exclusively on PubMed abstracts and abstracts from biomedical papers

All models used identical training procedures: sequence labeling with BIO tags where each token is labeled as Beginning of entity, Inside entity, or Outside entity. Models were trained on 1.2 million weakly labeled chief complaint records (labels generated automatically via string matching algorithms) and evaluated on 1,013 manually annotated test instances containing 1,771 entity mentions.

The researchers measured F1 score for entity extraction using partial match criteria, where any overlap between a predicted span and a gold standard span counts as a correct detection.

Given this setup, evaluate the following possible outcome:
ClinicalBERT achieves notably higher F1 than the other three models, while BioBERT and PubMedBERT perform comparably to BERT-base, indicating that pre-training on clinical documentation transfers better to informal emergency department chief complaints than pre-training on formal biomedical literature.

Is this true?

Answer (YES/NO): NO